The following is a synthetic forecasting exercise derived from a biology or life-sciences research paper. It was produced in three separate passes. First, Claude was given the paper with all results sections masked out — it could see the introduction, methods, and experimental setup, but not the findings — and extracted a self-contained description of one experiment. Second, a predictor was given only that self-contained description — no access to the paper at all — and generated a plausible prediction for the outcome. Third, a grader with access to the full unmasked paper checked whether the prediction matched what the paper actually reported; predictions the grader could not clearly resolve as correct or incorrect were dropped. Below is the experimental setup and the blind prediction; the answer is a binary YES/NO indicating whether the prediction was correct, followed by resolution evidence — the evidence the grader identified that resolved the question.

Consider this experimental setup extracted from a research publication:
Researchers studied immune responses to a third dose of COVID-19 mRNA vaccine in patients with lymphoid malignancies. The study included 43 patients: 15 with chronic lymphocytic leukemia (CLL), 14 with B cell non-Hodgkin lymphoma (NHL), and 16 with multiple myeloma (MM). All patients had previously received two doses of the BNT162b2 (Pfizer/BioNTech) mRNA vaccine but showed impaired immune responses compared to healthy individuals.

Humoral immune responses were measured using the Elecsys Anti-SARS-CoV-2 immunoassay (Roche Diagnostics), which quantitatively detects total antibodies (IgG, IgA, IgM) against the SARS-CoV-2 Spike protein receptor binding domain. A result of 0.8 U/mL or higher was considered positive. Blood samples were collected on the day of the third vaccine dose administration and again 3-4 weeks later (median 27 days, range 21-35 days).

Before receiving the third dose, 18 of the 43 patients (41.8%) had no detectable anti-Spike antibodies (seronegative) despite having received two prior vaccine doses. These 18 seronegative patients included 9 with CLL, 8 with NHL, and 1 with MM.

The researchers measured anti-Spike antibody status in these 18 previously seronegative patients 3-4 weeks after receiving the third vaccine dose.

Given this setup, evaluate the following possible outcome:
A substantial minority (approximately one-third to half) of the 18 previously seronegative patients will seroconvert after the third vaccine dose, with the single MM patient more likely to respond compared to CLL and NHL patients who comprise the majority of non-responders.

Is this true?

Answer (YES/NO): NO